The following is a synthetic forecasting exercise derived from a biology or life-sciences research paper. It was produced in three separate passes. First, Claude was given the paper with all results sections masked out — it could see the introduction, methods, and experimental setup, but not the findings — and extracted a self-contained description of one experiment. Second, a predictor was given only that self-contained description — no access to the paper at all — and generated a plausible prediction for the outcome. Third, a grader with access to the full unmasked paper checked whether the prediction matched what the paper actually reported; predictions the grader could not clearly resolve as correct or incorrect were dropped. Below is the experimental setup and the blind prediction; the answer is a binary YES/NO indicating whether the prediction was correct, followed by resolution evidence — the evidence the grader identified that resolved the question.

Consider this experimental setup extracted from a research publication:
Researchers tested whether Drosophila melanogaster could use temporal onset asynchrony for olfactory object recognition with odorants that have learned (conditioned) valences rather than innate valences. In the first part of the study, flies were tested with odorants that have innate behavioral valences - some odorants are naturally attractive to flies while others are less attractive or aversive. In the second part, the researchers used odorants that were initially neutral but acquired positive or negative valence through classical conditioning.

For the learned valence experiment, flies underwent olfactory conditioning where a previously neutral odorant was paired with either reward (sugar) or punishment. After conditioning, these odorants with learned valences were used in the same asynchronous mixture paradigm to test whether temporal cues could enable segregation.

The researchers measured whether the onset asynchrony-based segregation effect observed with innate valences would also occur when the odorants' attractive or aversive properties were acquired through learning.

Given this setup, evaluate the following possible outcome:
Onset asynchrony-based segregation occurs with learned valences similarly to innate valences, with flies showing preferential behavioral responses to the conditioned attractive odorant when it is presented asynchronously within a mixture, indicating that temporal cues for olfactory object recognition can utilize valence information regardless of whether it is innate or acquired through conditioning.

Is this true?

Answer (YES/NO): YES